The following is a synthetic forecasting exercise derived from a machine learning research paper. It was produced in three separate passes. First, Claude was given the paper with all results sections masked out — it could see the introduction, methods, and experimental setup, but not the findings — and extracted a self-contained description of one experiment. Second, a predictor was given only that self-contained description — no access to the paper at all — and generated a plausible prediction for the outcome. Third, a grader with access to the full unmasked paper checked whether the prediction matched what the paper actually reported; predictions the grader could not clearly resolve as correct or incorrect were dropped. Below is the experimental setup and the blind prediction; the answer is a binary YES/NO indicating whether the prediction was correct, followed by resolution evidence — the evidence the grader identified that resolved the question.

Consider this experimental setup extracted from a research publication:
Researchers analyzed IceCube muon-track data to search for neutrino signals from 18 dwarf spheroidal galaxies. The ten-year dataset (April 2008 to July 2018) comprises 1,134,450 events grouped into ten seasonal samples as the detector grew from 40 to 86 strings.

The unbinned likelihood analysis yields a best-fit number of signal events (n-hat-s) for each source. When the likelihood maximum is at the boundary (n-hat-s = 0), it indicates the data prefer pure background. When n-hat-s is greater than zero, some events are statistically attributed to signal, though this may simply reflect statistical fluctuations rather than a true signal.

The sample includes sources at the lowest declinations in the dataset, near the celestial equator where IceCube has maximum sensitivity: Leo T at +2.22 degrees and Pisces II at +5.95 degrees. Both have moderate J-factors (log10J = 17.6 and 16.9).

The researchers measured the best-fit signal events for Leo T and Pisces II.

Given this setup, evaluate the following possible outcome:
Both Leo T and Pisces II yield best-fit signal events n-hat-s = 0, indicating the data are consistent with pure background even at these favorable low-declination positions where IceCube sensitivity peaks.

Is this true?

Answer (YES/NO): NO